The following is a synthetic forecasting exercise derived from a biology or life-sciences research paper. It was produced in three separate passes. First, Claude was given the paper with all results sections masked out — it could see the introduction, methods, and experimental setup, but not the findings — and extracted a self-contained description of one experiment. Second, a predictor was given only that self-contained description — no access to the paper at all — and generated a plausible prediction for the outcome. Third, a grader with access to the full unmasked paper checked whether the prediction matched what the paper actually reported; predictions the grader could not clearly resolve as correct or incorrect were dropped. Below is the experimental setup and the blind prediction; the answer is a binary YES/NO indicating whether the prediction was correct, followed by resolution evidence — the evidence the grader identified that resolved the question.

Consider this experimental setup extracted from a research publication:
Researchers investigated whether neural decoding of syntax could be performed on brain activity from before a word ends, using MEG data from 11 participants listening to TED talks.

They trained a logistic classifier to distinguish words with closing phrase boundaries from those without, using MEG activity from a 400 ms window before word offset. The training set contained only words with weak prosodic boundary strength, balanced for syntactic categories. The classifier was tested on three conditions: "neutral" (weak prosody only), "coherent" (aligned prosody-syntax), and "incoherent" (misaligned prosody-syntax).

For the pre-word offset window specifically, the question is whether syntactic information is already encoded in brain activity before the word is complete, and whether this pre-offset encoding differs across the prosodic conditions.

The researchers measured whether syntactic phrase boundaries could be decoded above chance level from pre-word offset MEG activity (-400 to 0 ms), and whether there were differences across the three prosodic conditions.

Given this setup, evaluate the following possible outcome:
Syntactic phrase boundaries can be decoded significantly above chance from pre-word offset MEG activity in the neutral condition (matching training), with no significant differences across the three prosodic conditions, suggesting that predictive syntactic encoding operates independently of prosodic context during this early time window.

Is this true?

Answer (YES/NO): NO